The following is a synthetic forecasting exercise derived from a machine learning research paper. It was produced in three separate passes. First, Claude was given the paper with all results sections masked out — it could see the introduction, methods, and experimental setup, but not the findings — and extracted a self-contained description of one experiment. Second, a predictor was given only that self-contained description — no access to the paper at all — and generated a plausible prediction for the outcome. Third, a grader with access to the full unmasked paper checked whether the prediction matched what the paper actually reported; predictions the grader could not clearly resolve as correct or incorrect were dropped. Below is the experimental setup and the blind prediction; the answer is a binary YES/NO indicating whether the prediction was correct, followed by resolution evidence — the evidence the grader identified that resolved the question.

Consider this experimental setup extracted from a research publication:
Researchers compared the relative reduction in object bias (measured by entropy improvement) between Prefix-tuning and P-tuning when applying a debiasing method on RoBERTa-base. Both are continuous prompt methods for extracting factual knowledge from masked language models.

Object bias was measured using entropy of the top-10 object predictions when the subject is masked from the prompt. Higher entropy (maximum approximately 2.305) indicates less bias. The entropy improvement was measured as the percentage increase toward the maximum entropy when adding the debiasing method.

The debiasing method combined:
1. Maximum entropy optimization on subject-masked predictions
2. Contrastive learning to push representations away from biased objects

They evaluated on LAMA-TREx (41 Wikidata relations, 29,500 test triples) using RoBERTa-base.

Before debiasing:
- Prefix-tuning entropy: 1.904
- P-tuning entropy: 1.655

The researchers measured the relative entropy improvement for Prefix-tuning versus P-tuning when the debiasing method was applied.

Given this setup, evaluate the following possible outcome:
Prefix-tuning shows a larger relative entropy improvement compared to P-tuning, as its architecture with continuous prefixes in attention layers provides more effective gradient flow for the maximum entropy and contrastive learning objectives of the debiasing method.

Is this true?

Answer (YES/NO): NO